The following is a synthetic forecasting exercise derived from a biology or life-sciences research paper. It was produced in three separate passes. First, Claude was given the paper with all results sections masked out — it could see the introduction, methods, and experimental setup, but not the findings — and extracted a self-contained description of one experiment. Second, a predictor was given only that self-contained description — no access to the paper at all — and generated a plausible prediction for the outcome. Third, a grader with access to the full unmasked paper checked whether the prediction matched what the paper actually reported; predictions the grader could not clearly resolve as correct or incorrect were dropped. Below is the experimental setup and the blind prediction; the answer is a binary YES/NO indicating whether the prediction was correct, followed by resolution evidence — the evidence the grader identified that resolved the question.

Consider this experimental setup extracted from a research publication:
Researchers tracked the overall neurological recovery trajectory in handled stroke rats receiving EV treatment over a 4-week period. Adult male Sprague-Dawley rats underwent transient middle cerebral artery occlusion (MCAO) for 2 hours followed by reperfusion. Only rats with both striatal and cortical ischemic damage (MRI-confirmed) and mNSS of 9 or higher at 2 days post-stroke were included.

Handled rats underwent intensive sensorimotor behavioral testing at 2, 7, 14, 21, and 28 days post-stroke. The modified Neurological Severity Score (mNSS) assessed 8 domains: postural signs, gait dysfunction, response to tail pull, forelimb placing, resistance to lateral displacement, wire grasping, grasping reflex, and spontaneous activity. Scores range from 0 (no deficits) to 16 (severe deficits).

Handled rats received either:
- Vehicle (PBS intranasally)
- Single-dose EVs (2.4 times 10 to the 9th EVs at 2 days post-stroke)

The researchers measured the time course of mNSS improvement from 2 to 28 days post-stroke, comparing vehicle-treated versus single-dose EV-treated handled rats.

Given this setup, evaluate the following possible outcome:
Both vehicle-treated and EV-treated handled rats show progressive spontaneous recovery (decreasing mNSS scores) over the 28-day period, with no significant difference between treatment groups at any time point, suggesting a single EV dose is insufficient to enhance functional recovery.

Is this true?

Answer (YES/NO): NO